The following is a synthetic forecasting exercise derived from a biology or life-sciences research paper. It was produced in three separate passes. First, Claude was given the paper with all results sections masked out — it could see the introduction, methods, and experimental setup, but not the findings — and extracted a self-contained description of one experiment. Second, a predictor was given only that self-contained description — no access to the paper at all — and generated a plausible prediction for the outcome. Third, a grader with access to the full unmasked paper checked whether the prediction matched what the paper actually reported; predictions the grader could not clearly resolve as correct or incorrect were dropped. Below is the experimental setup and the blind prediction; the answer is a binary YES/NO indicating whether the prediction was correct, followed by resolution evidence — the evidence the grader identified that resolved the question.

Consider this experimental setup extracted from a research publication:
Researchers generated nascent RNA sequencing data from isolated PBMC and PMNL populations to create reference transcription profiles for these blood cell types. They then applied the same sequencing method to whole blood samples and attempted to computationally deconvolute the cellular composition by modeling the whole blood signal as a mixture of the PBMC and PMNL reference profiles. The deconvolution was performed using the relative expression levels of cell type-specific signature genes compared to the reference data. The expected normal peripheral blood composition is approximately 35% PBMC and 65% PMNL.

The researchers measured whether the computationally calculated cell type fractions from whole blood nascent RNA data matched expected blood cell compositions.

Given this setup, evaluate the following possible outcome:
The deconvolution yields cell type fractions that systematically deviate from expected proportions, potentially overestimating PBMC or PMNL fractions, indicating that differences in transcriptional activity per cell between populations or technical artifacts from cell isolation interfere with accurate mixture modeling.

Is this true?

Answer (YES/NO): YES